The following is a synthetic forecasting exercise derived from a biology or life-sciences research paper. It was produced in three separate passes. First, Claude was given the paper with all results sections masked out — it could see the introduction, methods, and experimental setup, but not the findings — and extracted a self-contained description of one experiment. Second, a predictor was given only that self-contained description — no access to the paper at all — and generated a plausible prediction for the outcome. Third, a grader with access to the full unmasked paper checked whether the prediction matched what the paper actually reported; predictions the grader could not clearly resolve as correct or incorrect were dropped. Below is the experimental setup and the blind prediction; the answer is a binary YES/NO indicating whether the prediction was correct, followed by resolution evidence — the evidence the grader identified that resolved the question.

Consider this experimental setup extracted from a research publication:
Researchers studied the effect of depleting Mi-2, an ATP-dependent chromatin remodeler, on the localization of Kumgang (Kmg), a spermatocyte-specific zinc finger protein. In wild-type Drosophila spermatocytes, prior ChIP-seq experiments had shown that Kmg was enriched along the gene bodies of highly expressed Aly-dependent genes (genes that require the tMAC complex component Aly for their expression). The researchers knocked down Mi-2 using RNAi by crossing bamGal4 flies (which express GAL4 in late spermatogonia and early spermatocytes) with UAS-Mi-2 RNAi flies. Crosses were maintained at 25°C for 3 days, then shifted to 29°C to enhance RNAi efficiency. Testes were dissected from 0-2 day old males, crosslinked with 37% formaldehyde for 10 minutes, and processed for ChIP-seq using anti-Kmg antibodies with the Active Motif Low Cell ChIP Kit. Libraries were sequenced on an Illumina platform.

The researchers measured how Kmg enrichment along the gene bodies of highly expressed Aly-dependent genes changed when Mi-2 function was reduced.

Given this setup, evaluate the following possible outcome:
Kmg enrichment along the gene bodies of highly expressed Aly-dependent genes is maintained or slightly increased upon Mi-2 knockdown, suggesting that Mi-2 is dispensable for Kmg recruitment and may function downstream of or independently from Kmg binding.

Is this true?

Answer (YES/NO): NO